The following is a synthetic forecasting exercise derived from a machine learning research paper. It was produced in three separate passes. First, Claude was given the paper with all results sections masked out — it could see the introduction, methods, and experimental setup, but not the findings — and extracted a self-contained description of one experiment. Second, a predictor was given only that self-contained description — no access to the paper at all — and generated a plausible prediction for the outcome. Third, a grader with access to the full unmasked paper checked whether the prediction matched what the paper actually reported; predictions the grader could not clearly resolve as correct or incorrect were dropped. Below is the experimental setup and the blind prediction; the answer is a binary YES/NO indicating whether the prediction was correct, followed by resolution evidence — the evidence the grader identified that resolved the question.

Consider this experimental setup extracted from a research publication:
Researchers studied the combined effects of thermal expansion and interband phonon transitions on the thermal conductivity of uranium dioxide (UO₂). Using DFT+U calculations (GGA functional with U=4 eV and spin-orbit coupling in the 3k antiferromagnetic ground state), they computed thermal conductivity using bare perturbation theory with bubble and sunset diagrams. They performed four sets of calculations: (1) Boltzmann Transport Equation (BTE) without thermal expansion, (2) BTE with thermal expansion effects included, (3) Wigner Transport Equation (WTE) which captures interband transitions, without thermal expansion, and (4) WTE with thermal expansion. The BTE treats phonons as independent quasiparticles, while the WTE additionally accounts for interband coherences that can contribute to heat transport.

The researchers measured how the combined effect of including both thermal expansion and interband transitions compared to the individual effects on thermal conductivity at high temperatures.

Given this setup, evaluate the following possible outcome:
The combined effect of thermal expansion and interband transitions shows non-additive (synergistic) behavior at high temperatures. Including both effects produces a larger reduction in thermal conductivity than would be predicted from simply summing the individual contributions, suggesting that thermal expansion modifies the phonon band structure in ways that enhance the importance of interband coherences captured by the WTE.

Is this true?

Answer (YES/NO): NO